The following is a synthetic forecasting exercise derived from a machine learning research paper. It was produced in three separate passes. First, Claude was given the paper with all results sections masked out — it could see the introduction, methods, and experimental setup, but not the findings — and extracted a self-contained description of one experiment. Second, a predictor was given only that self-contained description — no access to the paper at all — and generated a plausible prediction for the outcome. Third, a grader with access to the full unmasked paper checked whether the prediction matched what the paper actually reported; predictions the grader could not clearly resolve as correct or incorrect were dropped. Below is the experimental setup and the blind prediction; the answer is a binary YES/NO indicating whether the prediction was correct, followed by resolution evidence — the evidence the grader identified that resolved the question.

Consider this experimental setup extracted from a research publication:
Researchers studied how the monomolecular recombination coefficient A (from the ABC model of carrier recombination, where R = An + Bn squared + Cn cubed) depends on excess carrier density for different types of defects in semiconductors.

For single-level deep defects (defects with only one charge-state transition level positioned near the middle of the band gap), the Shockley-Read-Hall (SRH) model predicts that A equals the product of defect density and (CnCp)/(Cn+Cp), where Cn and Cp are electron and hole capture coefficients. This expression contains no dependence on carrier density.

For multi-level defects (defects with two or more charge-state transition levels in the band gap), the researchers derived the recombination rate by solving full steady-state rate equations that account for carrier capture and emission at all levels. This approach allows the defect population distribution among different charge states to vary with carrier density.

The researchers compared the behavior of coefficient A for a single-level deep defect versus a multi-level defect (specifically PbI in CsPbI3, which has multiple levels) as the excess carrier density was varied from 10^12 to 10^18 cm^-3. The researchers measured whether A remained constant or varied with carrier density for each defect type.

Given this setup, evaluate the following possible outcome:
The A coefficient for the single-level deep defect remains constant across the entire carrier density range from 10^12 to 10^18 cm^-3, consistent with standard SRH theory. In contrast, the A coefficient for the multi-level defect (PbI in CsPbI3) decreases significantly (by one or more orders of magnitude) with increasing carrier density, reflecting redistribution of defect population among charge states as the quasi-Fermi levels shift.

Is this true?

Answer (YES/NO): YES